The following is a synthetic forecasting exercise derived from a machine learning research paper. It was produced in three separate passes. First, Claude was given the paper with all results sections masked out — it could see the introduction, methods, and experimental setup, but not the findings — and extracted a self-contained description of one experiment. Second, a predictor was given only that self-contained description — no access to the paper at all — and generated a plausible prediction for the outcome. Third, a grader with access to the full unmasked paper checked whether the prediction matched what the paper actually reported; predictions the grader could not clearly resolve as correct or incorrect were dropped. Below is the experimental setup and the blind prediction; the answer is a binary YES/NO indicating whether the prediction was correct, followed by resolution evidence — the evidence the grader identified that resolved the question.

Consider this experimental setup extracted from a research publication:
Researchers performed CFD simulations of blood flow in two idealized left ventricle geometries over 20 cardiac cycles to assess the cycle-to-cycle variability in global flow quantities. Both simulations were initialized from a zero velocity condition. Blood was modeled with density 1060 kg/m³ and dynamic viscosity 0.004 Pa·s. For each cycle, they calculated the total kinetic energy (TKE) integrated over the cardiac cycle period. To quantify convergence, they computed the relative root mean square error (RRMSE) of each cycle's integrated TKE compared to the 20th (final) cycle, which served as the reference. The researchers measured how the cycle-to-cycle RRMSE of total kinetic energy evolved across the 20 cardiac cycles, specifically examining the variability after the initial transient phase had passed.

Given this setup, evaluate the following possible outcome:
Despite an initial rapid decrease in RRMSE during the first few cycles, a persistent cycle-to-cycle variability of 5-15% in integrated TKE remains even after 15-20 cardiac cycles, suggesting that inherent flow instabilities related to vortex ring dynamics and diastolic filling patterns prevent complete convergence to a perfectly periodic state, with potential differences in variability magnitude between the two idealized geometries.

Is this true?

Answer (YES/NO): NO